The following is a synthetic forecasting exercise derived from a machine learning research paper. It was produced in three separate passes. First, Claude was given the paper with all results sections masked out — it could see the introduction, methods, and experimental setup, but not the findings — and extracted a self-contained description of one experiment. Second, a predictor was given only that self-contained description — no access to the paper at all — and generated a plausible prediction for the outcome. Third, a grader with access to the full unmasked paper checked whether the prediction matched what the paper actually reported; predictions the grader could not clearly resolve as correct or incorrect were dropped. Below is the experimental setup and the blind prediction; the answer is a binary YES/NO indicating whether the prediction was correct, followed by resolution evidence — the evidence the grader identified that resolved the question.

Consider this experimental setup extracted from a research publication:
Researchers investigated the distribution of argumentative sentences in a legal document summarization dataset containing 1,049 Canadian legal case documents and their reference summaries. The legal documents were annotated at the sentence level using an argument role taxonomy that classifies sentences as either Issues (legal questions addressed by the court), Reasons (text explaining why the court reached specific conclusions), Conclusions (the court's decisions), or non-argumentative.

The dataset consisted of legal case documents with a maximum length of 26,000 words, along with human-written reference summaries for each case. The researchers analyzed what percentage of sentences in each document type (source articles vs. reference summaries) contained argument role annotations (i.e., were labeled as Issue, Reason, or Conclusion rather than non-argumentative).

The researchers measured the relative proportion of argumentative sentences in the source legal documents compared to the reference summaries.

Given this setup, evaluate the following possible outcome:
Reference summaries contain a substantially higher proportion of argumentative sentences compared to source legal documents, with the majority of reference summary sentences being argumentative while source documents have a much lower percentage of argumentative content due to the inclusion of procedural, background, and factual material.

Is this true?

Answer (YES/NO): YES